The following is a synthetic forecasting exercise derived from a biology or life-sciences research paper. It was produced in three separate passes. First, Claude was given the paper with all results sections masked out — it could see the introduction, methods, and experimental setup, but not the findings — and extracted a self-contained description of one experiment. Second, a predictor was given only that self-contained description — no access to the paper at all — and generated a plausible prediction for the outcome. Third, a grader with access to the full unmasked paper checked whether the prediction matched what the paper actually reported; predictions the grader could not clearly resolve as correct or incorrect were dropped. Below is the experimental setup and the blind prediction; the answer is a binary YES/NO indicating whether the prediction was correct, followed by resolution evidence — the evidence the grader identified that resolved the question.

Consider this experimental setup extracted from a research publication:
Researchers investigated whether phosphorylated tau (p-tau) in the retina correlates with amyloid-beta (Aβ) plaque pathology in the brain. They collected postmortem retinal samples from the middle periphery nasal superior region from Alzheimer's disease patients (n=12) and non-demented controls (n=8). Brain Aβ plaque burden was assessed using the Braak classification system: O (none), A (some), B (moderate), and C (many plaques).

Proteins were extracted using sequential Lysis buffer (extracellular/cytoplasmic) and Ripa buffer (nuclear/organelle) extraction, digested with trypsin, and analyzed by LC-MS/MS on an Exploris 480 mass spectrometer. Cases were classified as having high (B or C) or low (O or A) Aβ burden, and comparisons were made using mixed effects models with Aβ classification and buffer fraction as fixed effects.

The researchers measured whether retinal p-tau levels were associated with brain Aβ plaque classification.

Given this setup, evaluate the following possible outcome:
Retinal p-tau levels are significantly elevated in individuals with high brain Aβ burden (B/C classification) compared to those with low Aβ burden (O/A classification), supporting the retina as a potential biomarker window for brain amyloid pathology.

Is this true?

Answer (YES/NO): YES